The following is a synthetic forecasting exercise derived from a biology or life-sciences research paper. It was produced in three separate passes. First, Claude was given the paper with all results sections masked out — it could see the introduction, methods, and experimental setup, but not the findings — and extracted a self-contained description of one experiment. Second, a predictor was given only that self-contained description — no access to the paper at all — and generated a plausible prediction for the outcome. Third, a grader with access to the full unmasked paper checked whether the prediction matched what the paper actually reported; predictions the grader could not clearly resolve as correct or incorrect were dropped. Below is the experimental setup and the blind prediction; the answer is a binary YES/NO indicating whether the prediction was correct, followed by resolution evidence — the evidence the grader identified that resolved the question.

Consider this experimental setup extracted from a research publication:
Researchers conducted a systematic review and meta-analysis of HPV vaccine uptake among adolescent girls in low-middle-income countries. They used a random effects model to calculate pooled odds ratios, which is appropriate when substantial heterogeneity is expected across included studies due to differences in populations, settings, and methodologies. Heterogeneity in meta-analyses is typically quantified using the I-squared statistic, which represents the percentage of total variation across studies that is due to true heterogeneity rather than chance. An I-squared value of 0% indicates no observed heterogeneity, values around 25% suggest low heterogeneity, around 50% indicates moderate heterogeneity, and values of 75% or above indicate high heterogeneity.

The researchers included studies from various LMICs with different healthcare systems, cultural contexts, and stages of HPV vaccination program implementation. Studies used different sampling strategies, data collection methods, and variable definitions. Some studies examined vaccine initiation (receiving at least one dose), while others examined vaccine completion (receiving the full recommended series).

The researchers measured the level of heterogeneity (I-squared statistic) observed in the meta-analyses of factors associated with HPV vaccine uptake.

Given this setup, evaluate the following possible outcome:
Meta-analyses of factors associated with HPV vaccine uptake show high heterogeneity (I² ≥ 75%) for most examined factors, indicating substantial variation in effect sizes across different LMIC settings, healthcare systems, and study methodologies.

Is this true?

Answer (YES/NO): NO